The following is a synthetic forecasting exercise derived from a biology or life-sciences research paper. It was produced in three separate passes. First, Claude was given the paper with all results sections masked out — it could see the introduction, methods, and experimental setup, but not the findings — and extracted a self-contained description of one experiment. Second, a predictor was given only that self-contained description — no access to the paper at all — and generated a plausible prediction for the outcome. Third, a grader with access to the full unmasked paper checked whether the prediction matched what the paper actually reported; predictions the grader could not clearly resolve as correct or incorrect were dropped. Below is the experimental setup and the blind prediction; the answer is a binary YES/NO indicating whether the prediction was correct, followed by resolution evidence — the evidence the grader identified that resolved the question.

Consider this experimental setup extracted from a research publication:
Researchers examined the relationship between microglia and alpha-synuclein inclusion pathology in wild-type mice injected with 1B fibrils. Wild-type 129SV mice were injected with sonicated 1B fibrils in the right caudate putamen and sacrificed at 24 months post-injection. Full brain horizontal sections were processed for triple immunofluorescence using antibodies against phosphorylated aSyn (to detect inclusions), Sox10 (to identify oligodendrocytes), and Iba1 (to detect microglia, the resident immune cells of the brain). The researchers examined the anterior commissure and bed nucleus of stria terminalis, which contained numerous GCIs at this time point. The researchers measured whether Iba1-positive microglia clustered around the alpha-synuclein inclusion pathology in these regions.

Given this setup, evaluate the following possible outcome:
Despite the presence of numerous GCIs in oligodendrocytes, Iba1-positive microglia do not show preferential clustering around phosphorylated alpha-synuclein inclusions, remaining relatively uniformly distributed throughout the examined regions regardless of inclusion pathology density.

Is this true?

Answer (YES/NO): YES